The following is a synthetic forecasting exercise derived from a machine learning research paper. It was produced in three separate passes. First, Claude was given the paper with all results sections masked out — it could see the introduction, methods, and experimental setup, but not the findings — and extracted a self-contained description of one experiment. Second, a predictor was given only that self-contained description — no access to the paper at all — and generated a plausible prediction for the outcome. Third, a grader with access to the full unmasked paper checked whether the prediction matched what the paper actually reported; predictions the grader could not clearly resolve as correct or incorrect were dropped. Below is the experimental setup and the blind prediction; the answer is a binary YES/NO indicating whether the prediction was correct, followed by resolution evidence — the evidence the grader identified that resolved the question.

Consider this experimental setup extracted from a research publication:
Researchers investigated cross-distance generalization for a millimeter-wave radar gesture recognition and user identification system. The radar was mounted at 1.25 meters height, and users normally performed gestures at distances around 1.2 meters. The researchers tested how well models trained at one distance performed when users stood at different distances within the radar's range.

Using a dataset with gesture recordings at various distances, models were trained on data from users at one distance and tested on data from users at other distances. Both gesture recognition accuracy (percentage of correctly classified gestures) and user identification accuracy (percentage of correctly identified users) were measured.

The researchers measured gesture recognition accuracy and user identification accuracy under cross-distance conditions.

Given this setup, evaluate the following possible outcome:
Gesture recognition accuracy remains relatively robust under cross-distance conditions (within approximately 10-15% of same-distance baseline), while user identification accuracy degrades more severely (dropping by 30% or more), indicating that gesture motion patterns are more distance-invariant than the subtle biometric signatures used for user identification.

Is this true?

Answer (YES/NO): NO